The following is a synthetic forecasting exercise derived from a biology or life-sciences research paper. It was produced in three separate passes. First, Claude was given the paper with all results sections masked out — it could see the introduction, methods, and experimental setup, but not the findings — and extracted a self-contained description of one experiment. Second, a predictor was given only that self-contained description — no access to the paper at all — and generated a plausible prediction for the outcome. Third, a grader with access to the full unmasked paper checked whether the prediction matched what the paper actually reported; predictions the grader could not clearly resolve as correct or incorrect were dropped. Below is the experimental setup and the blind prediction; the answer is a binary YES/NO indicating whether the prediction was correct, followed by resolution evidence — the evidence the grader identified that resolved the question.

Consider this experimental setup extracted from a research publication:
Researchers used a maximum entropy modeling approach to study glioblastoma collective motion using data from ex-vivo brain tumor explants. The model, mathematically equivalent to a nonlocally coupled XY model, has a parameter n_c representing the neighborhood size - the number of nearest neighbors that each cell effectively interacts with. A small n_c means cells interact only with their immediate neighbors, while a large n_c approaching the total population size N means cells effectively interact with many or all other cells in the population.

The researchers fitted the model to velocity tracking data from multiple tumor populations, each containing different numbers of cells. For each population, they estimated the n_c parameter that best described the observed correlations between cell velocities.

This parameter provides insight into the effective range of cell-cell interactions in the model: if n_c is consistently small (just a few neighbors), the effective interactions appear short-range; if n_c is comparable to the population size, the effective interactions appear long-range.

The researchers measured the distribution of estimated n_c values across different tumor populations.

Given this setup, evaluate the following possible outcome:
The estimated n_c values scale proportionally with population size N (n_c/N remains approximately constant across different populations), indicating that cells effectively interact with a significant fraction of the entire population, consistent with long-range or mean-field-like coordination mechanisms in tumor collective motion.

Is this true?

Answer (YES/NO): NO